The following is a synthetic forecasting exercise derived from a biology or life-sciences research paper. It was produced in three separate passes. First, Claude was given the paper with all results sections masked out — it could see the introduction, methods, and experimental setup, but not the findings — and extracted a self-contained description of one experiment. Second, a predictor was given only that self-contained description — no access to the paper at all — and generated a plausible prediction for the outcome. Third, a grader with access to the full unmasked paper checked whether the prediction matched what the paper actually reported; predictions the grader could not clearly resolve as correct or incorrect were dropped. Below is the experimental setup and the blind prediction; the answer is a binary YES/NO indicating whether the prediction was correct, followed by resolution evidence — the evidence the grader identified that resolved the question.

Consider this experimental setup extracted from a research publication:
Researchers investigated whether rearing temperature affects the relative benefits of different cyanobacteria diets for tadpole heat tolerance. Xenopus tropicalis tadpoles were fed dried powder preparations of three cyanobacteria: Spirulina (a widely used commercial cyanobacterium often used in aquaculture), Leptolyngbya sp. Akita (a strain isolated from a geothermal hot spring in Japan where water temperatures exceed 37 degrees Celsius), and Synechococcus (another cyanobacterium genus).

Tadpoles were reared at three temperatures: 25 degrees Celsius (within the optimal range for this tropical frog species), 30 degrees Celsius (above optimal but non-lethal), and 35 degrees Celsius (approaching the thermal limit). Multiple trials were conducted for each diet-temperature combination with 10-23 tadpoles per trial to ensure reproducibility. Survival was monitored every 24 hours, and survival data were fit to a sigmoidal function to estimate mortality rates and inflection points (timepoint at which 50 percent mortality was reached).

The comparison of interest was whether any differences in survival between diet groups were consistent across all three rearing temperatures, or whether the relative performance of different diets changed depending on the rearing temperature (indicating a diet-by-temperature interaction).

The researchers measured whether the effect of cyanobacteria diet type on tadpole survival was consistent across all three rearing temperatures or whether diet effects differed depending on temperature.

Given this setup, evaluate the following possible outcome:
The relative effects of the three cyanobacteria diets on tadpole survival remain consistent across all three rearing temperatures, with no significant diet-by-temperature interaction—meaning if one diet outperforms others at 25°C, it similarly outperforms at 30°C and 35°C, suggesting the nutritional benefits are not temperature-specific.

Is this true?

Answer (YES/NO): NO